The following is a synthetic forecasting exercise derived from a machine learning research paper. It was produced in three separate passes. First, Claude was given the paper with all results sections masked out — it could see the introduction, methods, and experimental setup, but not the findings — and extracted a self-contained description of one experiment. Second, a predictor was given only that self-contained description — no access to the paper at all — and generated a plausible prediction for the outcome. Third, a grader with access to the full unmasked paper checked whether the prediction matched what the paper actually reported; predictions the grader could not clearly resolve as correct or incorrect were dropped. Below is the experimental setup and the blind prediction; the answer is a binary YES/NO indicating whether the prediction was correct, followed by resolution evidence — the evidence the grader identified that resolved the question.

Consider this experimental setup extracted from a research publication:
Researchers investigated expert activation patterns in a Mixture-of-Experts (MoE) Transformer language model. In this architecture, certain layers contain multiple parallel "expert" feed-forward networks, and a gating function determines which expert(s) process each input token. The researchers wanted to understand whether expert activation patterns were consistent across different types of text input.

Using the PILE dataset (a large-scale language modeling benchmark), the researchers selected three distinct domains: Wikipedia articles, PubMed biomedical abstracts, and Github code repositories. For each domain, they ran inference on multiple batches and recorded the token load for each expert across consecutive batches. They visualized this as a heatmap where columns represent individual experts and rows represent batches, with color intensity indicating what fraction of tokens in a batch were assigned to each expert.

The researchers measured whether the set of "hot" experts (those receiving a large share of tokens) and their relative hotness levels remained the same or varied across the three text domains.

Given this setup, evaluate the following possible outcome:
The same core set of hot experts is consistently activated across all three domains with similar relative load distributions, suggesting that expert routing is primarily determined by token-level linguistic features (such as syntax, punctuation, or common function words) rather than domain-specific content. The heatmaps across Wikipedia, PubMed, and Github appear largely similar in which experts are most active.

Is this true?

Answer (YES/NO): NO